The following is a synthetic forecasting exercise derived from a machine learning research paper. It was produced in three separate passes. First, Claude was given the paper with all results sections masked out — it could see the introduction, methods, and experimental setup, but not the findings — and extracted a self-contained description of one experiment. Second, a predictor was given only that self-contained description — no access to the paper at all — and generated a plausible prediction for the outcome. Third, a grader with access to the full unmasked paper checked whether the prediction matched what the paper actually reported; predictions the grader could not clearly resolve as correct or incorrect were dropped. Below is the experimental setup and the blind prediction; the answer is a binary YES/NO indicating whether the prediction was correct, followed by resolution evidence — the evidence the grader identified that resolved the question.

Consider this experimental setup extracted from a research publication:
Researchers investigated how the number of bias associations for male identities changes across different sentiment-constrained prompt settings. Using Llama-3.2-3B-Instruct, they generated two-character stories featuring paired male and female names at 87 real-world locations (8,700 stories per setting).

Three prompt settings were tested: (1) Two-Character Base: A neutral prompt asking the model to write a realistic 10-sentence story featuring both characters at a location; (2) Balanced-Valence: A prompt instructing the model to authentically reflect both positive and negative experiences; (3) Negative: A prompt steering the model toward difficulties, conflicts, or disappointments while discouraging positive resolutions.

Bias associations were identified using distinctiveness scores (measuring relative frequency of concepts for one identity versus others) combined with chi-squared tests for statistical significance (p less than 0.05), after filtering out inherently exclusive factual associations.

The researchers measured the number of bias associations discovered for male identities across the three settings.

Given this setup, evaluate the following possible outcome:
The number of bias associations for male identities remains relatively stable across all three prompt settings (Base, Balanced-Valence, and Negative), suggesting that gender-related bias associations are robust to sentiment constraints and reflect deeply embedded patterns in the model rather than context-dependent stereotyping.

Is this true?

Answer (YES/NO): NO